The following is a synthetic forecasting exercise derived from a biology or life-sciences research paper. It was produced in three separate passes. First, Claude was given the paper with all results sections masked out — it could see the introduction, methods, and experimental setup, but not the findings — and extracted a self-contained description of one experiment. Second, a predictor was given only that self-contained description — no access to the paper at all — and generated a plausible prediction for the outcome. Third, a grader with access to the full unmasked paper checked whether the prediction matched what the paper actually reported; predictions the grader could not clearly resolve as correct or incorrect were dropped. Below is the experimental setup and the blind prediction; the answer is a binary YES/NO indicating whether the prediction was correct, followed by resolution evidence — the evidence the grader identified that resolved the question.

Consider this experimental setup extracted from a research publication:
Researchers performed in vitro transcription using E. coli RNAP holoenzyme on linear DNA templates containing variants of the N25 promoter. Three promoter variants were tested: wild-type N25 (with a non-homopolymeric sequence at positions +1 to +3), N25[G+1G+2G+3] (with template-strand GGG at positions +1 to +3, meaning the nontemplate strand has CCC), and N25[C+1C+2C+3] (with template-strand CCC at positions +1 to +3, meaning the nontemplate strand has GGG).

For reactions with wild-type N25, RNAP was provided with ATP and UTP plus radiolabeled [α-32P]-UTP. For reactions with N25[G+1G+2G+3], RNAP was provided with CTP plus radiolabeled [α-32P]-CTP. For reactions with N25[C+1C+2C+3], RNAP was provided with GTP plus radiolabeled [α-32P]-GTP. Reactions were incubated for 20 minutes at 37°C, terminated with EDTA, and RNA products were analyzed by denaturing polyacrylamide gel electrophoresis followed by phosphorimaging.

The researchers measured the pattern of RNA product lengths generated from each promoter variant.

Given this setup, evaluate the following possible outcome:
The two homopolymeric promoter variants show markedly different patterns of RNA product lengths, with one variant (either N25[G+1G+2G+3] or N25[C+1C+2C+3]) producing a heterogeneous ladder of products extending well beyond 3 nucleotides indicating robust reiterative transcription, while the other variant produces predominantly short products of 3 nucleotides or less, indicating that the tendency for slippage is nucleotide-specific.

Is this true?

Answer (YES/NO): NO